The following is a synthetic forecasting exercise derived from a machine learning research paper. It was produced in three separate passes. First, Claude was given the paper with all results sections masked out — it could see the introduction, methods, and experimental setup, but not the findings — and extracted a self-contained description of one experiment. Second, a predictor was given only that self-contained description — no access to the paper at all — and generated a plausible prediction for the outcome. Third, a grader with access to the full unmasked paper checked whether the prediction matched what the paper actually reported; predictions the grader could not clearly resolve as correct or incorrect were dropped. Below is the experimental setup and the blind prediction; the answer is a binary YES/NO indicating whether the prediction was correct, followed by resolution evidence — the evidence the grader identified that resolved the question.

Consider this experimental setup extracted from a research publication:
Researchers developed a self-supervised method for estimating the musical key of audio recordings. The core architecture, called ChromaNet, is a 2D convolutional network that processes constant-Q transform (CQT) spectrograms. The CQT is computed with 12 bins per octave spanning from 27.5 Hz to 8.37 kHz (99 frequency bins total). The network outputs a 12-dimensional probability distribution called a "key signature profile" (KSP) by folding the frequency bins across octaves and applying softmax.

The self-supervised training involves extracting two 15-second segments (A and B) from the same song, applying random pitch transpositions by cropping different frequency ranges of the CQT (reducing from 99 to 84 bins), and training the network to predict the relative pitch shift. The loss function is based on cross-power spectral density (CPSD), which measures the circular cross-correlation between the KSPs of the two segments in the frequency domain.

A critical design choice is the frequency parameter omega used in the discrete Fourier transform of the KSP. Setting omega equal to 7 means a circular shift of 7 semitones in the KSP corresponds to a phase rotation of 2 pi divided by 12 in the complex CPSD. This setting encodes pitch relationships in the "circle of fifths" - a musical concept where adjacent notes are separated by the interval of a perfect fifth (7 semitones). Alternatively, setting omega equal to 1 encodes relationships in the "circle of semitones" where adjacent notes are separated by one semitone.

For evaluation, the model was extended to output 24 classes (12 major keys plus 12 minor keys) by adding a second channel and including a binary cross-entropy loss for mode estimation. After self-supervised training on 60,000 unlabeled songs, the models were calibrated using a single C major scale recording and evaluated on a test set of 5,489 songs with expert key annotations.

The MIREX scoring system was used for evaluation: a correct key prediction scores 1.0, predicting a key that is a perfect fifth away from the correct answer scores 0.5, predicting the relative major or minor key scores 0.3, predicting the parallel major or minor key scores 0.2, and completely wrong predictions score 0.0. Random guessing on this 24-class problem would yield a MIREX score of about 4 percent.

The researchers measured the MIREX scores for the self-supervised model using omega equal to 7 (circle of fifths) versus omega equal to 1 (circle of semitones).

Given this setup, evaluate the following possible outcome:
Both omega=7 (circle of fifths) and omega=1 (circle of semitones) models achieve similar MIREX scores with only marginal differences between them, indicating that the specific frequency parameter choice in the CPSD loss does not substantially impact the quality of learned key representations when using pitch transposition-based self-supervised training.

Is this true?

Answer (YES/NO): NO